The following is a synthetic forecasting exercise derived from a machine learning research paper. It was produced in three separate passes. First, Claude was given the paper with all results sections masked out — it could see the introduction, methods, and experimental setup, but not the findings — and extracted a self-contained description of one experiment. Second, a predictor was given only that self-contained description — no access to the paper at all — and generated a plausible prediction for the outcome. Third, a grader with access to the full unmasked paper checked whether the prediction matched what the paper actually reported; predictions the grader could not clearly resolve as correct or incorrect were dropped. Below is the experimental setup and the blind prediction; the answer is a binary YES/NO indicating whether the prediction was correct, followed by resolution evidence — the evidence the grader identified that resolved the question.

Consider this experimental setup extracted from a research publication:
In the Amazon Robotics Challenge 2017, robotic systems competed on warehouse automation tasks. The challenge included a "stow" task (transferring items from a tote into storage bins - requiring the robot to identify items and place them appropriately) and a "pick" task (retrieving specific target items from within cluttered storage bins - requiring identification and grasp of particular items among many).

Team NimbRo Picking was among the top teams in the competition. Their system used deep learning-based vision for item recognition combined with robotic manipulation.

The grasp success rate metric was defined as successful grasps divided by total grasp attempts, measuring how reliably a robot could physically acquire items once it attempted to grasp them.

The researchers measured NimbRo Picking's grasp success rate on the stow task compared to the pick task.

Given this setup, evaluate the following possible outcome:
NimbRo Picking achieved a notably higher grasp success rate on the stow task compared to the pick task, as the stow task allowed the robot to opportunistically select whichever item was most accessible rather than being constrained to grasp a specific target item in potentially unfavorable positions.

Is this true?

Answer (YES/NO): NO